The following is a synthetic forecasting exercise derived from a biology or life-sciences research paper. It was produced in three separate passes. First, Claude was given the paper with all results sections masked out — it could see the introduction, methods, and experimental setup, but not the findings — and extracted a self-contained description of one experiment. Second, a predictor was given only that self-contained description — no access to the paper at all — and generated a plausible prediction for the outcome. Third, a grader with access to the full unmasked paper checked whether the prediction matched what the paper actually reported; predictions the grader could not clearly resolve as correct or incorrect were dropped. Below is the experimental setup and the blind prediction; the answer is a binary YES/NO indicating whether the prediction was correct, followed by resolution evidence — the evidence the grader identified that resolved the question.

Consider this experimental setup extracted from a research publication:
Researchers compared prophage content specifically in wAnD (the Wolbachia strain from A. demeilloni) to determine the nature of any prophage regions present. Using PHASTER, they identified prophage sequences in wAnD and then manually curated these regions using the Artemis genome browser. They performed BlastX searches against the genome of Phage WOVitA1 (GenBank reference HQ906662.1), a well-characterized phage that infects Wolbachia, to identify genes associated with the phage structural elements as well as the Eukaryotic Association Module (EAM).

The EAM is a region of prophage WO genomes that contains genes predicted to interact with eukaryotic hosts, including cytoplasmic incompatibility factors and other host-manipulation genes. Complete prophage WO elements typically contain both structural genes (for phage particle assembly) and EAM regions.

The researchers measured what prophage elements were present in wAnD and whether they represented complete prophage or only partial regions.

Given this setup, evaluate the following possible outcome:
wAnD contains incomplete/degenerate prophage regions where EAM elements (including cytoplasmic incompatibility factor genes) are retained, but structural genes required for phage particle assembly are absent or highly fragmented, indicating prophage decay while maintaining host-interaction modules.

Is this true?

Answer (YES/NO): NO